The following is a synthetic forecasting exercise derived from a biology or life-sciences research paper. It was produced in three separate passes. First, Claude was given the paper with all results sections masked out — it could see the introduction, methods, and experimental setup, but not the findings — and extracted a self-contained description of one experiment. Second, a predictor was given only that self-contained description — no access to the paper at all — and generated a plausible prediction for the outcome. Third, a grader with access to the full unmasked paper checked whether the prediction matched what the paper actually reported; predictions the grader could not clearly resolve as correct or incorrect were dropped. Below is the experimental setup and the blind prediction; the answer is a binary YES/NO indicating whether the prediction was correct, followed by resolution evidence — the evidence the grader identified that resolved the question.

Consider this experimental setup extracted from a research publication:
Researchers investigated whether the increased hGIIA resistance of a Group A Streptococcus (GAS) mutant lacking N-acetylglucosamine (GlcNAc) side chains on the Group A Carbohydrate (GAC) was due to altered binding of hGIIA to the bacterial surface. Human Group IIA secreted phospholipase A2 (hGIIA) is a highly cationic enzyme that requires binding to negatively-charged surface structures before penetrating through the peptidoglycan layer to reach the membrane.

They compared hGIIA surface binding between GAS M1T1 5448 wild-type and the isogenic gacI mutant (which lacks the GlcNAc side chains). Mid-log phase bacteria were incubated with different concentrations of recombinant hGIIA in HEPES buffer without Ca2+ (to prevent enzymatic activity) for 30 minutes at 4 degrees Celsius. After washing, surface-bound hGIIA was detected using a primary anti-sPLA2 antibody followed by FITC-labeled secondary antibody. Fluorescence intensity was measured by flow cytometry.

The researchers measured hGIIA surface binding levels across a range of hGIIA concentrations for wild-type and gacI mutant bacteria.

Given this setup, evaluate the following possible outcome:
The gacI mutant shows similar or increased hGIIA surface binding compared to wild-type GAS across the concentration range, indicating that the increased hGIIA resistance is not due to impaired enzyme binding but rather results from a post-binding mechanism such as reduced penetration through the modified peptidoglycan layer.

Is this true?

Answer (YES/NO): NO